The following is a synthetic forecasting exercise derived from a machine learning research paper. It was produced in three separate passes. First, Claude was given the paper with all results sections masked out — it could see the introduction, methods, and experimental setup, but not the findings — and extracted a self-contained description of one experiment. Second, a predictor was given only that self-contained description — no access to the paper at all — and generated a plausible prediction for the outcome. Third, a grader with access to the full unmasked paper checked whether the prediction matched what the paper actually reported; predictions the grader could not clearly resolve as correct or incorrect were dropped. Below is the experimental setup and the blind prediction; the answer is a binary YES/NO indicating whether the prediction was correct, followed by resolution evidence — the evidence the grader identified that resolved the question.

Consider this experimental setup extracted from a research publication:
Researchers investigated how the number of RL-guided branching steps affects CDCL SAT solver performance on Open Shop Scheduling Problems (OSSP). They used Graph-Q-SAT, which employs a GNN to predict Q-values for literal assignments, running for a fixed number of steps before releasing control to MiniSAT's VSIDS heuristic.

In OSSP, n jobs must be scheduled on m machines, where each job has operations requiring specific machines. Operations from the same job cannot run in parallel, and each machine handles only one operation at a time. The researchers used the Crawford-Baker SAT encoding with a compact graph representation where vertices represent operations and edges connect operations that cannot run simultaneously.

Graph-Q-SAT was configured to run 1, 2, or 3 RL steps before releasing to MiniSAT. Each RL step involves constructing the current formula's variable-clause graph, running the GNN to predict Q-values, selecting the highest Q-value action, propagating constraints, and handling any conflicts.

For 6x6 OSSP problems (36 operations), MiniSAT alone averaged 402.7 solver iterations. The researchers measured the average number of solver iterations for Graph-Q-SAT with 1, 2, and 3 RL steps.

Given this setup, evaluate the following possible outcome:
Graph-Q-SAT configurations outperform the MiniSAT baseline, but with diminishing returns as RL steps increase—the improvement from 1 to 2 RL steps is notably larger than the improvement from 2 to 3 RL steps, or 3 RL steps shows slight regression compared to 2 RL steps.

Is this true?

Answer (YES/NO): NO